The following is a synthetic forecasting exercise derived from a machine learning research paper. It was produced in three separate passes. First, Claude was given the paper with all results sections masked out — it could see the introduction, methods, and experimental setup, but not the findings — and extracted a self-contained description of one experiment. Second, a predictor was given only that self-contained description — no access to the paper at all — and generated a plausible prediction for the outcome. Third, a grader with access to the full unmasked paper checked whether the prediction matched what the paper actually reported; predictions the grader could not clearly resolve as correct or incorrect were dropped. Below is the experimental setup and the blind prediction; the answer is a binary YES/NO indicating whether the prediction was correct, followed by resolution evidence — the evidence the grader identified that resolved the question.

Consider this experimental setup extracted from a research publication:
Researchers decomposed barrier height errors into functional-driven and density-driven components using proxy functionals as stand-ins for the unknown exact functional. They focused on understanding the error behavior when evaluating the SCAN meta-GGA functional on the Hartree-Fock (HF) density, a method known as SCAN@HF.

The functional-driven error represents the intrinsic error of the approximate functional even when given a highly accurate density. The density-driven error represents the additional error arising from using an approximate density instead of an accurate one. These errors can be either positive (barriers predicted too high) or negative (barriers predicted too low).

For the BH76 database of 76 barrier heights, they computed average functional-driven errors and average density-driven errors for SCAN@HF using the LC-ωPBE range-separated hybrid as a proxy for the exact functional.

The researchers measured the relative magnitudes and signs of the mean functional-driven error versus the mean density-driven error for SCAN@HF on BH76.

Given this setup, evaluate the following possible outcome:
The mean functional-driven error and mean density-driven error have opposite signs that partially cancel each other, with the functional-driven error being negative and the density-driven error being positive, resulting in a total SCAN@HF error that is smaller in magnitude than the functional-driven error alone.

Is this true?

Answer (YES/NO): YES